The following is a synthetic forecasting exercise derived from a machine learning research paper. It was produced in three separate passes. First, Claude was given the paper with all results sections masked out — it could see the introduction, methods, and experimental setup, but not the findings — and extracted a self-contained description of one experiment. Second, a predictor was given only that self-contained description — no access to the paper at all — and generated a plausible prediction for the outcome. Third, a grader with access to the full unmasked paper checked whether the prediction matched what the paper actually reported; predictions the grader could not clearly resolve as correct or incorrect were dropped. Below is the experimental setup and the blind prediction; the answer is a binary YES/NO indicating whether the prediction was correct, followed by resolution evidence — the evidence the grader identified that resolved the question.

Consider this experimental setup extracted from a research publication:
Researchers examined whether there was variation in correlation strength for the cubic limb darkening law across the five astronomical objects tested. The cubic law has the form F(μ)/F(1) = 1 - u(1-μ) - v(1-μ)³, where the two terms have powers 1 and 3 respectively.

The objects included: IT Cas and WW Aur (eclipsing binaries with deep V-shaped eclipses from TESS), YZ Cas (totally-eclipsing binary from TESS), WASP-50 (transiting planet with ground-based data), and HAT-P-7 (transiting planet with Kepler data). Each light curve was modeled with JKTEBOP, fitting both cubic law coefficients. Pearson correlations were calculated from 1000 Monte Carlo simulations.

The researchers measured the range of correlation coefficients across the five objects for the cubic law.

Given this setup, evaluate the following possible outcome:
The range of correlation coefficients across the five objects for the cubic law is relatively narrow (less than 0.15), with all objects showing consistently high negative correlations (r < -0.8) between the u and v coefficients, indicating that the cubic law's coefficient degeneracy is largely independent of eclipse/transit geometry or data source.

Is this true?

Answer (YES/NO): NO